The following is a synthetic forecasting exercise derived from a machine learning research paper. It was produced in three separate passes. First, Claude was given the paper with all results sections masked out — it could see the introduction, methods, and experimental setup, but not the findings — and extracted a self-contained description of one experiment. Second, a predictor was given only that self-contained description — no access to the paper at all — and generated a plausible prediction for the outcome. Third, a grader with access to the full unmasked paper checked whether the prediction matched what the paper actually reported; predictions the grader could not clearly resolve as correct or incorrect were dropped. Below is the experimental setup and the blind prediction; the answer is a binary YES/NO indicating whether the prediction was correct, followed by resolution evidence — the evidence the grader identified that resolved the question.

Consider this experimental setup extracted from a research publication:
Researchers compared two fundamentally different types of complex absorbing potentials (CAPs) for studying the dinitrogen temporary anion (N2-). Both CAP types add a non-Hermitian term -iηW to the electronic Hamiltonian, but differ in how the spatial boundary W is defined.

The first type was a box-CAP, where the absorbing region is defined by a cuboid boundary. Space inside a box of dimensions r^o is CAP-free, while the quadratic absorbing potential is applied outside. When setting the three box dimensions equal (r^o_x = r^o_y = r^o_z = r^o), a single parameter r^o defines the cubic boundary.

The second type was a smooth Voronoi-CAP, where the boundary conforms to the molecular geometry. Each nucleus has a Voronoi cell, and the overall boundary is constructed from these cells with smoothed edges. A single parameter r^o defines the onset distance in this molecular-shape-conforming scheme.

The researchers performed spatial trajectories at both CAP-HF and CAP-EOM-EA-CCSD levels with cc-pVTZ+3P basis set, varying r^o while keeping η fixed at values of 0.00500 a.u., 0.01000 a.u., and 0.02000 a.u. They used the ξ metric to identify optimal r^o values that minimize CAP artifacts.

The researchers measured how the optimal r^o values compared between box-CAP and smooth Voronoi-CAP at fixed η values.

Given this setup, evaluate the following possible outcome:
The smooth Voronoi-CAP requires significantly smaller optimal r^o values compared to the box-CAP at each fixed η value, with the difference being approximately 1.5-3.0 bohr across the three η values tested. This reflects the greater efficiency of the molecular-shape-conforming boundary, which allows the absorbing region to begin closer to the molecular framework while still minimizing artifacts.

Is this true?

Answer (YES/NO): NO